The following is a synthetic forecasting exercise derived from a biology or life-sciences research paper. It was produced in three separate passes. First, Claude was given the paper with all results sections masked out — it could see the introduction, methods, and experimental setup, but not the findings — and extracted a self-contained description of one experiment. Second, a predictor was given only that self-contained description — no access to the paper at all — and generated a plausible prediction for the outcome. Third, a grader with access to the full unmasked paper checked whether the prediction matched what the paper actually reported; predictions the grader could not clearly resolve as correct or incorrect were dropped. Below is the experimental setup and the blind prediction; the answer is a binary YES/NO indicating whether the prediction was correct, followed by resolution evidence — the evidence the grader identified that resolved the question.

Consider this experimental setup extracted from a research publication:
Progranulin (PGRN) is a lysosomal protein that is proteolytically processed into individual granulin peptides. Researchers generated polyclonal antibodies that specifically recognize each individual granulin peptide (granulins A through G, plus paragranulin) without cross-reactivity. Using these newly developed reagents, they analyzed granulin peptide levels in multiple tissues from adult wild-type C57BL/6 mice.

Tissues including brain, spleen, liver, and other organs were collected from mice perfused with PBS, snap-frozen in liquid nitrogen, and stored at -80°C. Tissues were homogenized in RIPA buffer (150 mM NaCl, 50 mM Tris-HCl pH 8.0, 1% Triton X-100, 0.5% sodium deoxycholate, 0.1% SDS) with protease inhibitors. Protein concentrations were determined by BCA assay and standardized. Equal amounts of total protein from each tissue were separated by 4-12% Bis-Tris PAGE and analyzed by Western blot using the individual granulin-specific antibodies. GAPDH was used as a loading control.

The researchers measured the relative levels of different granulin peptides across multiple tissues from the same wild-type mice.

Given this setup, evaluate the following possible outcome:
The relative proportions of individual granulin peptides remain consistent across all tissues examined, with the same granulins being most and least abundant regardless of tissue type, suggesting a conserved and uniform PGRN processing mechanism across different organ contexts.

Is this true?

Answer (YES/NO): NO